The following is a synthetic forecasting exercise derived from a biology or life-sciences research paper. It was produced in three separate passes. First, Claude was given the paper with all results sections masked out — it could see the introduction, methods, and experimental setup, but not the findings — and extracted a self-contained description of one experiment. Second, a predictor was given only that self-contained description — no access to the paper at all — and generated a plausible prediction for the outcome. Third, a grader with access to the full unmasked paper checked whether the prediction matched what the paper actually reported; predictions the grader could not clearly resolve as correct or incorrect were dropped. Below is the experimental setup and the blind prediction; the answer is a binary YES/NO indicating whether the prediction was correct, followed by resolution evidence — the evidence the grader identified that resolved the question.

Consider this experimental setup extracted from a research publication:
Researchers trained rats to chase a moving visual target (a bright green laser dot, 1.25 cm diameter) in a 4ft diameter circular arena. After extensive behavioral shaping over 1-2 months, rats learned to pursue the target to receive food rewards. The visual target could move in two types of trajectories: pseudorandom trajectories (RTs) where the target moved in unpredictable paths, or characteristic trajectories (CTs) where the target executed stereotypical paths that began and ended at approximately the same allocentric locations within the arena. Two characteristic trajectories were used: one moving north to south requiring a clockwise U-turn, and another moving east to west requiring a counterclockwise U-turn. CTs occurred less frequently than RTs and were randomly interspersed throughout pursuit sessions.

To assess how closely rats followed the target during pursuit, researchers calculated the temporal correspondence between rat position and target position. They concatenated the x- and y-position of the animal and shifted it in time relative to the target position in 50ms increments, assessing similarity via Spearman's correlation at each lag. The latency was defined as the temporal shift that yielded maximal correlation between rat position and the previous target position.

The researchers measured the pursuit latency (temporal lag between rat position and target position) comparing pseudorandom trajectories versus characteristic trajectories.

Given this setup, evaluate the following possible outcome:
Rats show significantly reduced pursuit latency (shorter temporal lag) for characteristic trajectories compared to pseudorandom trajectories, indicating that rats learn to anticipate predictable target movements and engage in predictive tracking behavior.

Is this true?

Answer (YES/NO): YES